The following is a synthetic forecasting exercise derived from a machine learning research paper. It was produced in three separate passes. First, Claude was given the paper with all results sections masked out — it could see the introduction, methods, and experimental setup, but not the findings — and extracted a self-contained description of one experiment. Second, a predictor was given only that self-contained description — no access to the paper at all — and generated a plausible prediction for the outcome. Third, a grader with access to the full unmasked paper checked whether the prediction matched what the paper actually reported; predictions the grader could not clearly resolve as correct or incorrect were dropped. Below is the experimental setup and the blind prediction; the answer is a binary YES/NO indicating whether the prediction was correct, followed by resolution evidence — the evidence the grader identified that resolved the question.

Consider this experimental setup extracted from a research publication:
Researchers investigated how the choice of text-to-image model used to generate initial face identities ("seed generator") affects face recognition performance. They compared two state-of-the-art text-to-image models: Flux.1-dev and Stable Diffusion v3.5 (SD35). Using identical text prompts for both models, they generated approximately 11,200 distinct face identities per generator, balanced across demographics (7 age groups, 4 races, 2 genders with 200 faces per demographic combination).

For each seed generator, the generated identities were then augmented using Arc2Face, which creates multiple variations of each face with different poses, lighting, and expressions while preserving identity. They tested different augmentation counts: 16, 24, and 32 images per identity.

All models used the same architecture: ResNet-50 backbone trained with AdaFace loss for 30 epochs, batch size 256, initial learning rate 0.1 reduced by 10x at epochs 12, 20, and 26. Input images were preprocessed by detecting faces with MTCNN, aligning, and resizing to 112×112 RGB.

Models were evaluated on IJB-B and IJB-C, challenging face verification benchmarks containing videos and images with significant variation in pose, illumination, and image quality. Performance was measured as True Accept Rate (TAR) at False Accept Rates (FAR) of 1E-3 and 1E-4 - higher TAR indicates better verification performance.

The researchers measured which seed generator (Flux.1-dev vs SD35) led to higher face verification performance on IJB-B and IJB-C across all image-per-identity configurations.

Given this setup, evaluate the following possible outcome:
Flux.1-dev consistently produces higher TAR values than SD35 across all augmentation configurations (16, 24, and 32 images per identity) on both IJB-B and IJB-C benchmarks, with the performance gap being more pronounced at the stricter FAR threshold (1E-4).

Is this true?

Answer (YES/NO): NO